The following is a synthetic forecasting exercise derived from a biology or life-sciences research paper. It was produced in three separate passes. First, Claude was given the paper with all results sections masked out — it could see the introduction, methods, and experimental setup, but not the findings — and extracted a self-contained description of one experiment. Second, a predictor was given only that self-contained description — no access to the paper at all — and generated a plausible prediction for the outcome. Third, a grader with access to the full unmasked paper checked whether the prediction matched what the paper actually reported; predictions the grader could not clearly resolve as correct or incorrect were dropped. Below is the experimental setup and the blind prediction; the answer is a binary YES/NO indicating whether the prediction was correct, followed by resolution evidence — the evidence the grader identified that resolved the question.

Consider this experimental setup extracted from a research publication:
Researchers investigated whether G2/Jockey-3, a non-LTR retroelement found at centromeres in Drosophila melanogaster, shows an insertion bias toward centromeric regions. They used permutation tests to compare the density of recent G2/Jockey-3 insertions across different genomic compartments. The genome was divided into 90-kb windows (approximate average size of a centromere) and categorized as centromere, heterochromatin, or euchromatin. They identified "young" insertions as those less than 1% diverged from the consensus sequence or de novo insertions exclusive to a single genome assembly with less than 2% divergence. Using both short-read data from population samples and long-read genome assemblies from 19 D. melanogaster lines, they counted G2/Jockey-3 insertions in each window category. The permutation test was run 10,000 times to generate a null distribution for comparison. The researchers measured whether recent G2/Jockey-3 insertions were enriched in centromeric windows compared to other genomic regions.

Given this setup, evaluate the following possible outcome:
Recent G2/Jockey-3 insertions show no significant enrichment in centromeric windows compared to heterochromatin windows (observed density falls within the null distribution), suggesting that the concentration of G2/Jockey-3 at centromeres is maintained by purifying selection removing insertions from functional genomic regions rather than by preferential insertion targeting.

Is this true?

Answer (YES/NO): NO